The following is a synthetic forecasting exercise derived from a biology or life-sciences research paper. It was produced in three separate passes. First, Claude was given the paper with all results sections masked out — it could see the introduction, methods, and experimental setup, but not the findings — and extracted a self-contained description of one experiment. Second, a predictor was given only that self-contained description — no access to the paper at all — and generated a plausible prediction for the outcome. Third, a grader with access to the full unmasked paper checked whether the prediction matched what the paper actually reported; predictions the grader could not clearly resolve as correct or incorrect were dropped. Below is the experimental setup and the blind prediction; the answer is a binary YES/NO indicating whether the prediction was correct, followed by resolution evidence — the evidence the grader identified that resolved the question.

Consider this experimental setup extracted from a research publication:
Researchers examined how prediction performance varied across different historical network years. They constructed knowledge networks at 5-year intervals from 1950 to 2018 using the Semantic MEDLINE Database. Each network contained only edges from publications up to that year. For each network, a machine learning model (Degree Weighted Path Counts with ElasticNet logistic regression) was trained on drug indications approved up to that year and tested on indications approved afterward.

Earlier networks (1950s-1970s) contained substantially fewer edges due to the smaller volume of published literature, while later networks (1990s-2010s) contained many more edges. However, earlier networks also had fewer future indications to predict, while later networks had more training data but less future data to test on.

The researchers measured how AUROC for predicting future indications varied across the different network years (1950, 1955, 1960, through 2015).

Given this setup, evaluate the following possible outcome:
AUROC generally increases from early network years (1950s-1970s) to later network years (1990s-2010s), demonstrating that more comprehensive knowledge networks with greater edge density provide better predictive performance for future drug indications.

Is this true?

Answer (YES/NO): YES